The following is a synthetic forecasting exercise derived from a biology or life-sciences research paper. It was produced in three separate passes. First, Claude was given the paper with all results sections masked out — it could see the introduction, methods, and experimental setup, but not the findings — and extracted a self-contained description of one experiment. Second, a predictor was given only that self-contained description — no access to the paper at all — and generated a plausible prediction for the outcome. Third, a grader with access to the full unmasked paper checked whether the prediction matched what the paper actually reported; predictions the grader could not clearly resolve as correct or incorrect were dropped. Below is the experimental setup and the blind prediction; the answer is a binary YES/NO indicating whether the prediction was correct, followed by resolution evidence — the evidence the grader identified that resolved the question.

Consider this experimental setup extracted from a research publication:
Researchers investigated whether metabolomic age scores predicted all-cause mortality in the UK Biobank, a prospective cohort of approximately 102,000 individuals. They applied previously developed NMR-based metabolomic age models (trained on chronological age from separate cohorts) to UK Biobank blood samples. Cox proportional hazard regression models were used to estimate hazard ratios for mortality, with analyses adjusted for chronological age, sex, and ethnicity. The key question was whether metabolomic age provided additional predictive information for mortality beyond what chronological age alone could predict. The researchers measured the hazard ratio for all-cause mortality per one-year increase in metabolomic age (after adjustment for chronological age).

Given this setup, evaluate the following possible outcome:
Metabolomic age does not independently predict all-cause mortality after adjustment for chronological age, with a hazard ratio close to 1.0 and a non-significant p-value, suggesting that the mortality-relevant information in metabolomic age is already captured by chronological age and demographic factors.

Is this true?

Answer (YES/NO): NO